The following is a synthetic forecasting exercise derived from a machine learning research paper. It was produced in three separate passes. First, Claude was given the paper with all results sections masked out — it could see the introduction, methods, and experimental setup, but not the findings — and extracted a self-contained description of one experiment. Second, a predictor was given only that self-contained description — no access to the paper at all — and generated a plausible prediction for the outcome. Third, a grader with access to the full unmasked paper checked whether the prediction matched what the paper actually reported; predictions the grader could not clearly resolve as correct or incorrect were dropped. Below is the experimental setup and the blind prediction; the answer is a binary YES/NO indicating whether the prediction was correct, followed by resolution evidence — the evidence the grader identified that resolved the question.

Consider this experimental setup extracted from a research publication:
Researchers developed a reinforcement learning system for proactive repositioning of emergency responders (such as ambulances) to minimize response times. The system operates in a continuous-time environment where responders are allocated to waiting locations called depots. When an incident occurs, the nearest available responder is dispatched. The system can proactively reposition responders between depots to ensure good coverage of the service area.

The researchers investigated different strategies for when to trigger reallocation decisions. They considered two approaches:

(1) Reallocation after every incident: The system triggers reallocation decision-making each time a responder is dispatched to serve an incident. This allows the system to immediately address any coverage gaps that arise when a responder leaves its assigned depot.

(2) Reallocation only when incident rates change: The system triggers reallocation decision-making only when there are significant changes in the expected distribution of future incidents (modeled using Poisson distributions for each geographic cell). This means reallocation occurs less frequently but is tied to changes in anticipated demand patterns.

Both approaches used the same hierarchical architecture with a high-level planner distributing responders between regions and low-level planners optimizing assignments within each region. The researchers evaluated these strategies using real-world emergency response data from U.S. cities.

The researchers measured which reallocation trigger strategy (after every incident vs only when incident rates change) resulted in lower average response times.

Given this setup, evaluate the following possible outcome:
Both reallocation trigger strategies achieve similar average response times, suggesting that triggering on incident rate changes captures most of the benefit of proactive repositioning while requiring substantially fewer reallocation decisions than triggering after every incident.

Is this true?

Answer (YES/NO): NO